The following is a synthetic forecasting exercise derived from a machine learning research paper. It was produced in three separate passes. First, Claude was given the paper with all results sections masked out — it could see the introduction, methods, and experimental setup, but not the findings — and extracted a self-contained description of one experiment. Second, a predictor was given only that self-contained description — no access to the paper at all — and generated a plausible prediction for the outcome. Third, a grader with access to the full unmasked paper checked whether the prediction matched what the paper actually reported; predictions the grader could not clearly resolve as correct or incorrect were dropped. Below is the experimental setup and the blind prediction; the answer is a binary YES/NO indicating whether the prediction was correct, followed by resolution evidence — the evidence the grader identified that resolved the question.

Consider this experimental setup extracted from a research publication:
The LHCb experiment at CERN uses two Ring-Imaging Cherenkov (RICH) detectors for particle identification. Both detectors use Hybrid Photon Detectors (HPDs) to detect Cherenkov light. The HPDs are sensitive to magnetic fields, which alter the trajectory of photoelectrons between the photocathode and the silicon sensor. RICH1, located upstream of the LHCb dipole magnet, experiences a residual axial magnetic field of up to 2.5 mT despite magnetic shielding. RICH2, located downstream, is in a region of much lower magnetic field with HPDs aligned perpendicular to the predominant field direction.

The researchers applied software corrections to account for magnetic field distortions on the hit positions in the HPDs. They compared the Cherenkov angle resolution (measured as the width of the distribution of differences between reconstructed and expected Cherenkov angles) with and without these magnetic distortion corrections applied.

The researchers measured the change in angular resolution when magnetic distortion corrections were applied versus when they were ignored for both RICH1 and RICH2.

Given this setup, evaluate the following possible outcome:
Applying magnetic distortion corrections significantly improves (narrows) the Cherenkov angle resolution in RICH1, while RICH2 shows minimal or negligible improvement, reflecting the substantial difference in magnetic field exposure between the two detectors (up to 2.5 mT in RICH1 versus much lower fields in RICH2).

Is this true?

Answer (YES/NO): YES